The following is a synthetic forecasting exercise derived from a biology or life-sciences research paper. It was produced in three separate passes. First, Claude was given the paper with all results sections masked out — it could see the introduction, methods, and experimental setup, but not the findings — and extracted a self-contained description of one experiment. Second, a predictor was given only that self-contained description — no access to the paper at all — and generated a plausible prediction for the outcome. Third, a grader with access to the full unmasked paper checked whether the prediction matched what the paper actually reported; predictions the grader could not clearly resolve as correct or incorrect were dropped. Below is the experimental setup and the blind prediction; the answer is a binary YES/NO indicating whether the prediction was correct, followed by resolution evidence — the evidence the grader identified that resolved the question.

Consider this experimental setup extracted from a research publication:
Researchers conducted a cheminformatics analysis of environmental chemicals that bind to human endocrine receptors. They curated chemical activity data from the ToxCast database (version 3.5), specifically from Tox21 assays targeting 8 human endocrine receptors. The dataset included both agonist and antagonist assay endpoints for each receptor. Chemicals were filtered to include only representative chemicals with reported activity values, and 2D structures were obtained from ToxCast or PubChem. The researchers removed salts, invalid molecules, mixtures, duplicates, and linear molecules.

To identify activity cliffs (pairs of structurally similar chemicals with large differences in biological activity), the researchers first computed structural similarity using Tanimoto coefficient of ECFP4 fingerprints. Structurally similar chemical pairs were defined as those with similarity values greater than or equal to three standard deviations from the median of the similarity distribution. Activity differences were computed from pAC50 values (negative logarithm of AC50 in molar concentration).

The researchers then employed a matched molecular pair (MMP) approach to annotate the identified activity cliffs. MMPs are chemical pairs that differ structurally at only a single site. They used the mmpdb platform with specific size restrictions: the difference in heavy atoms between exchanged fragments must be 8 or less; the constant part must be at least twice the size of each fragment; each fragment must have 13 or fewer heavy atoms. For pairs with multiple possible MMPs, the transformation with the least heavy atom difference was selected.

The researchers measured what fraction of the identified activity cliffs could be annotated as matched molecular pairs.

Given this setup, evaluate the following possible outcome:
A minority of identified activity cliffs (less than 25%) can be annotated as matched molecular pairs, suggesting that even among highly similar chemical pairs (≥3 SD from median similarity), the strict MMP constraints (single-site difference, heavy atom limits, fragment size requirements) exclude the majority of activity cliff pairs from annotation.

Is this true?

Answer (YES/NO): YES